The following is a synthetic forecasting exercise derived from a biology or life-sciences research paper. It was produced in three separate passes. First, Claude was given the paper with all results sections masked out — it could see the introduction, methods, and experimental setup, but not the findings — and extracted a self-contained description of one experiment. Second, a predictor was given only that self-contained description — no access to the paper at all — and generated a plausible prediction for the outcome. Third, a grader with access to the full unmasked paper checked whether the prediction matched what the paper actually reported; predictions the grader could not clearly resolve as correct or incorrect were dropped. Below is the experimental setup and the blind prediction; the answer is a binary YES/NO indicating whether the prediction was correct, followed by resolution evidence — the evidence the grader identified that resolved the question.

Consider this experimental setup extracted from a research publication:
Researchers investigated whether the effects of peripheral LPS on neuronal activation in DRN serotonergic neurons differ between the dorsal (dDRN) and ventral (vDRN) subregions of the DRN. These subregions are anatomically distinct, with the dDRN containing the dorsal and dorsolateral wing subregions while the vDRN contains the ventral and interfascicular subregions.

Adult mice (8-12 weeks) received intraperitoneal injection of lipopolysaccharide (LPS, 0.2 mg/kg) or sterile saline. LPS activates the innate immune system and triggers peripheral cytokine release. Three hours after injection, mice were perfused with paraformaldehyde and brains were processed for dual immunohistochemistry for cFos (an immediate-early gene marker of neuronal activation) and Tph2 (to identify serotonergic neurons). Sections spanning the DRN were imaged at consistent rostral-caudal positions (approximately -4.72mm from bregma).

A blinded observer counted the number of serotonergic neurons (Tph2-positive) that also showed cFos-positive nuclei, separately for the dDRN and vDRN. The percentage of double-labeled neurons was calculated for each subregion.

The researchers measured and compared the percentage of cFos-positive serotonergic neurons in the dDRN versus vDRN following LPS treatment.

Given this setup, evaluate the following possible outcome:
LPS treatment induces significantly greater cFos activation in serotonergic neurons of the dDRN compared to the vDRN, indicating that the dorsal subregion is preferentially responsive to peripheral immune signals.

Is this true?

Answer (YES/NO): NO